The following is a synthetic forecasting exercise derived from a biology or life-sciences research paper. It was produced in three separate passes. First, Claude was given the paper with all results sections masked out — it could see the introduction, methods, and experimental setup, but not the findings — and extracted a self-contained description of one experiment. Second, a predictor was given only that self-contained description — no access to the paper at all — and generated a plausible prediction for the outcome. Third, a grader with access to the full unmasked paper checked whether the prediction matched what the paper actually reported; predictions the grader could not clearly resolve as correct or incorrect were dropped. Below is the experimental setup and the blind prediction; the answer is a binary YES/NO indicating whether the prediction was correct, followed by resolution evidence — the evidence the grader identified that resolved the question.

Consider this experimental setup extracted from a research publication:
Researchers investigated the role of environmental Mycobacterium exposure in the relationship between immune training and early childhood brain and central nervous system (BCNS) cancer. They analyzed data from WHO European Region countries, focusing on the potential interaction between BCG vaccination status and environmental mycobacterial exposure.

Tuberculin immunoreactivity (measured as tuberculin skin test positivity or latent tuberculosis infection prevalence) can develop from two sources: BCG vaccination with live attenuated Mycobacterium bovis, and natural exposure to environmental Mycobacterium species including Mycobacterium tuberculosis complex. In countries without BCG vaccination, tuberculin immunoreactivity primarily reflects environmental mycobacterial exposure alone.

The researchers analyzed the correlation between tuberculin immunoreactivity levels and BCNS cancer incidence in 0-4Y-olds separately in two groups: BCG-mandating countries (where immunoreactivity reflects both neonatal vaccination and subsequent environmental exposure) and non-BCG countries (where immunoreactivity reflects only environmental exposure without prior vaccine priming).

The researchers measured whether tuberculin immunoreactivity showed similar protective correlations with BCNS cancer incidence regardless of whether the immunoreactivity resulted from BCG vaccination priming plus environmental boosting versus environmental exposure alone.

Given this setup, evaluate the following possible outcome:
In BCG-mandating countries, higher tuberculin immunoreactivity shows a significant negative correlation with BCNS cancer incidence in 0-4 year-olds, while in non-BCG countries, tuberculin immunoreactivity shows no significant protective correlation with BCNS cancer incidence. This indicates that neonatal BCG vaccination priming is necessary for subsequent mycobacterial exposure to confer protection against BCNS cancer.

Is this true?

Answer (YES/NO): YES